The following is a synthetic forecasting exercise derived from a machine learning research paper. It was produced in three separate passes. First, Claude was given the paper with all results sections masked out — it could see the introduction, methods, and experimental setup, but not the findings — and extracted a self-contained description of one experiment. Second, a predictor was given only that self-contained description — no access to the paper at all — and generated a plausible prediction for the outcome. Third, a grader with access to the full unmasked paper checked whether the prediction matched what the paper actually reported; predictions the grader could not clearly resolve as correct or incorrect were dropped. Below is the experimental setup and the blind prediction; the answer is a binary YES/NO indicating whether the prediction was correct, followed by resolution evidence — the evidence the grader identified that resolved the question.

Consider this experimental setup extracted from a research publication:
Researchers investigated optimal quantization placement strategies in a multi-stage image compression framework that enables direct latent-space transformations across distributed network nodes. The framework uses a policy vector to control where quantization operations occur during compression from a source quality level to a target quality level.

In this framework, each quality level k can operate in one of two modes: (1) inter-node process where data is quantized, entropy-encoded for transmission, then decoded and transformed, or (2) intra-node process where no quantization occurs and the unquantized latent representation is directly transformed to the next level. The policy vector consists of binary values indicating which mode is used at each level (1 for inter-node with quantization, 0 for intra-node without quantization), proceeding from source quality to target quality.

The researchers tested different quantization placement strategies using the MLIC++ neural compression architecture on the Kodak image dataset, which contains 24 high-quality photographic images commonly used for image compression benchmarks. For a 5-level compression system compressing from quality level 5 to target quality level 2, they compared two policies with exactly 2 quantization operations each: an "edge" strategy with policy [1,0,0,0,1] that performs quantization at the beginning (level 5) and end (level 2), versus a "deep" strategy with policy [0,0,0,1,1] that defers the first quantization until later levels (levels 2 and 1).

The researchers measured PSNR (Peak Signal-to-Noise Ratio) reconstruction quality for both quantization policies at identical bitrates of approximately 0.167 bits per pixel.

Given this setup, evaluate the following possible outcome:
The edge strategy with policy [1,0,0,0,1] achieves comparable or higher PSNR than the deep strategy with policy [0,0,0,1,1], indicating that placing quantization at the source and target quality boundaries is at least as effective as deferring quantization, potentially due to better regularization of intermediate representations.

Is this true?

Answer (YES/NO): YES